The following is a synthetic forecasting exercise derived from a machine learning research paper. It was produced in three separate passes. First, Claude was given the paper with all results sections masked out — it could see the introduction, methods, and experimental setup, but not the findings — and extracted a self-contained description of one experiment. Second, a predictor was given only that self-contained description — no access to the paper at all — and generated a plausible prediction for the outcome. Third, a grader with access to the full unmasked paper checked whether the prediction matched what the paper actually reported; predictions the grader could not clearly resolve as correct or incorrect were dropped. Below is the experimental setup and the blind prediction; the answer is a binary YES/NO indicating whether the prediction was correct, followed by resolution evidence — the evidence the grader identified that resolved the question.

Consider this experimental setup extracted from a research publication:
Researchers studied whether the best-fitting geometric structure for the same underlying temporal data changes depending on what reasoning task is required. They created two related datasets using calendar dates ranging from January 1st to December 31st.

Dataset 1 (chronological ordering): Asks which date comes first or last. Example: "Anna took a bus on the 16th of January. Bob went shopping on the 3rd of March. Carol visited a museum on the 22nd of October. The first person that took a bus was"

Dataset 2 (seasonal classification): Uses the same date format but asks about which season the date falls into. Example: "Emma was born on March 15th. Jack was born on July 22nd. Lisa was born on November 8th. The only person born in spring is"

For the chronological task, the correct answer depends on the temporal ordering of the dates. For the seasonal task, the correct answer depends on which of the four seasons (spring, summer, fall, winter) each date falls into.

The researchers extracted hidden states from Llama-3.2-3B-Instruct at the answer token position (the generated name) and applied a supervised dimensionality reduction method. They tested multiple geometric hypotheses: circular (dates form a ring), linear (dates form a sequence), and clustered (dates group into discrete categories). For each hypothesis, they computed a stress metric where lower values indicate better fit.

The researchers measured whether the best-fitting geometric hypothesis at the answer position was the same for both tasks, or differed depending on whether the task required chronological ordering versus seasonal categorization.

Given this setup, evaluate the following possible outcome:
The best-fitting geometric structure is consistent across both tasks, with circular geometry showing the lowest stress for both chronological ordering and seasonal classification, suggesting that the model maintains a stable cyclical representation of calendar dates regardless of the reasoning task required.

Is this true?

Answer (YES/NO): NO